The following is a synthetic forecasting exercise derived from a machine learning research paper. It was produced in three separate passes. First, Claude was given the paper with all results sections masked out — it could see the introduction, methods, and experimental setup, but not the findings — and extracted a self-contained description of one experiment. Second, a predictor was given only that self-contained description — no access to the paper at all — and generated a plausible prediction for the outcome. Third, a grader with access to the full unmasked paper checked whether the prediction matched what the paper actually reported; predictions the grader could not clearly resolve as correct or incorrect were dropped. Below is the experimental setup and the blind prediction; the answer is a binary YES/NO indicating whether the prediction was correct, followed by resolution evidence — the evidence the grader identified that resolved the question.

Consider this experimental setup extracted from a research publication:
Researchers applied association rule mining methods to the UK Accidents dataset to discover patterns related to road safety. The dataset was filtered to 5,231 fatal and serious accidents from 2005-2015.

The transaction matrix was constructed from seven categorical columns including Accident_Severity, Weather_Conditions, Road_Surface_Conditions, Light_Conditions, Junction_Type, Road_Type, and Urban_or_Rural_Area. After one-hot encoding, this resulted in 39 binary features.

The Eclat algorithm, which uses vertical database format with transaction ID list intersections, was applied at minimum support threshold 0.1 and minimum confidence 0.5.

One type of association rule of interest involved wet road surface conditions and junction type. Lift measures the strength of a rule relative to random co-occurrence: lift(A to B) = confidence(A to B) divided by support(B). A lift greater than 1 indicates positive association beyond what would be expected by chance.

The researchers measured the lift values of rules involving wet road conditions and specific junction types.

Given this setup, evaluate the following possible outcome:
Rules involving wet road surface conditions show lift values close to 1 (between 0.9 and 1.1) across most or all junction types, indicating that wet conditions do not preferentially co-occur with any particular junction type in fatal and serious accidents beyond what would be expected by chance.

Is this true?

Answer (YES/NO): NO